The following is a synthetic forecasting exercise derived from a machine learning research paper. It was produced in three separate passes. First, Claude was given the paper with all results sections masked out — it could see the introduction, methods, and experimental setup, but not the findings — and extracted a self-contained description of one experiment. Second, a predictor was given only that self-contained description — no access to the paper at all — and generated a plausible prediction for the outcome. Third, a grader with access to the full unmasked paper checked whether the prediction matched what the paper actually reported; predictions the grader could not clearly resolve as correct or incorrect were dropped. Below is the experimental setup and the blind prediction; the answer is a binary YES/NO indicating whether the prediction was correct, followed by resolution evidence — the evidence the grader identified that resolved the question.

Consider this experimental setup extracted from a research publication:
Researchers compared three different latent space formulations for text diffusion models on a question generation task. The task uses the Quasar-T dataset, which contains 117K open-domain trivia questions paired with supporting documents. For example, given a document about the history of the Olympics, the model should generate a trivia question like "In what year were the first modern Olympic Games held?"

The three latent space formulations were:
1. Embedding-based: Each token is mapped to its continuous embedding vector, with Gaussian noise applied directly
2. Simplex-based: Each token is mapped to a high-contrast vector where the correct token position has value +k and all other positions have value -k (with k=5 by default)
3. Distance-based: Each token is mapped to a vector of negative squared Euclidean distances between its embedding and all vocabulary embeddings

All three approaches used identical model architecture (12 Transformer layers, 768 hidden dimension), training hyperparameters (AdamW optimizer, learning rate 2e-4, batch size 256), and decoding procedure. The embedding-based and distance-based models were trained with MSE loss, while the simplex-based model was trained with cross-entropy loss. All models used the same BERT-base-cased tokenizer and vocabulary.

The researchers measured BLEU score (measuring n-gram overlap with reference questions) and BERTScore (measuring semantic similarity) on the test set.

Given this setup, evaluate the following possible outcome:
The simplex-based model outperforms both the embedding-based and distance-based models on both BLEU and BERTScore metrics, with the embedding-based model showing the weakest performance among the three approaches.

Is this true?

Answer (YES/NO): YES